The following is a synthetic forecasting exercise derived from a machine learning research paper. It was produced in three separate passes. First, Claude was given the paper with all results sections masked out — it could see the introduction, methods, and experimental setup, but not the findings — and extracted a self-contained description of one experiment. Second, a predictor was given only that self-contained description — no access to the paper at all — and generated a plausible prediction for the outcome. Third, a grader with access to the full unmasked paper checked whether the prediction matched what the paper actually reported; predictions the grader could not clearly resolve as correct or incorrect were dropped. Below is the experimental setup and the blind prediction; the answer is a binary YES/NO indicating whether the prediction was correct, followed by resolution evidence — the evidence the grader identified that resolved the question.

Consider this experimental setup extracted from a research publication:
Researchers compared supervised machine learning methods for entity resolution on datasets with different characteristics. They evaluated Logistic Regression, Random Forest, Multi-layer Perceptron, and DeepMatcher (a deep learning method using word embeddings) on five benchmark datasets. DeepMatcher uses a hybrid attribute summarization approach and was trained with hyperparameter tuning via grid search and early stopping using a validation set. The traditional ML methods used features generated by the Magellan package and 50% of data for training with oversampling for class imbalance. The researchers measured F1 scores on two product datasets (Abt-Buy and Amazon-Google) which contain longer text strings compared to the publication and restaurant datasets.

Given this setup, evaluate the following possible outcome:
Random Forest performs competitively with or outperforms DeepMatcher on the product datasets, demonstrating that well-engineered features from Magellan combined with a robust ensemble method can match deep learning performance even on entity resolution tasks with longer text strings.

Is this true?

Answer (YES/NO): NO